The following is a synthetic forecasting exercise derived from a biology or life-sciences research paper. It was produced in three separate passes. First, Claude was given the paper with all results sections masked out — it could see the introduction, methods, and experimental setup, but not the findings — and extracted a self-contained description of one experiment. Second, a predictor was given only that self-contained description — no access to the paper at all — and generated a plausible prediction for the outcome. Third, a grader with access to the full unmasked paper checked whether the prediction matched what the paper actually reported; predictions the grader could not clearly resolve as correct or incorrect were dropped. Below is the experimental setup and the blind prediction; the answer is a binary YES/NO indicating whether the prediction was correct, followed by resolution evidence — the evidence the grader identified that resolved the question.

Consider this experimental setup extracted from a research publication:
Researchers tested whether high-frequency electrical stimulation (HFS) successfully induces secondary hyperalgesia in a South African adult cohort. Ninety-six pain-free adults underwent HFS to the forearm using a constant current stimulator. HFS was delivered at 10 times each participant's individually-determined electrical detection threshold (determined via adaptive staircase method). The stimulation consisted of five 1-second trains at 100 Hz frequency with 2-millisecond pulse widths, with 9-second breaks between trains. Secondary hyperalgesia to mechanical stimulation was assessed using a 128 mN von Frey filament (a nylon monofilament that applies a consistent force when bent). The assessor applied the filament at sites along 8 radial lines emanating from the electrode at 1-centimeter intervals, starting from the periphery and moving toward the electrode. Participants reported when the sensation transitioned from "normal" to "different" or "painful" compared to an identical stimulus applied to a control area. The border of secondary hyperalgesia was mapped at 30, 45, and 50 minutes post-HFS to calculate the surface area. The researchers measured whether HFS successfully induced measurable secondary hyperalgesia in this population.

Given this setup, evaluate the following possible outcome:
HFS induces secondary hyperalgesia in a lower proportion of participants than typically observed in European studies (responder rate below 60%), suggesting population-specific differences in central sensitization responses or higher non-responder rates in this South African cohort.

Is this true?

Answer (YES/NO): NO